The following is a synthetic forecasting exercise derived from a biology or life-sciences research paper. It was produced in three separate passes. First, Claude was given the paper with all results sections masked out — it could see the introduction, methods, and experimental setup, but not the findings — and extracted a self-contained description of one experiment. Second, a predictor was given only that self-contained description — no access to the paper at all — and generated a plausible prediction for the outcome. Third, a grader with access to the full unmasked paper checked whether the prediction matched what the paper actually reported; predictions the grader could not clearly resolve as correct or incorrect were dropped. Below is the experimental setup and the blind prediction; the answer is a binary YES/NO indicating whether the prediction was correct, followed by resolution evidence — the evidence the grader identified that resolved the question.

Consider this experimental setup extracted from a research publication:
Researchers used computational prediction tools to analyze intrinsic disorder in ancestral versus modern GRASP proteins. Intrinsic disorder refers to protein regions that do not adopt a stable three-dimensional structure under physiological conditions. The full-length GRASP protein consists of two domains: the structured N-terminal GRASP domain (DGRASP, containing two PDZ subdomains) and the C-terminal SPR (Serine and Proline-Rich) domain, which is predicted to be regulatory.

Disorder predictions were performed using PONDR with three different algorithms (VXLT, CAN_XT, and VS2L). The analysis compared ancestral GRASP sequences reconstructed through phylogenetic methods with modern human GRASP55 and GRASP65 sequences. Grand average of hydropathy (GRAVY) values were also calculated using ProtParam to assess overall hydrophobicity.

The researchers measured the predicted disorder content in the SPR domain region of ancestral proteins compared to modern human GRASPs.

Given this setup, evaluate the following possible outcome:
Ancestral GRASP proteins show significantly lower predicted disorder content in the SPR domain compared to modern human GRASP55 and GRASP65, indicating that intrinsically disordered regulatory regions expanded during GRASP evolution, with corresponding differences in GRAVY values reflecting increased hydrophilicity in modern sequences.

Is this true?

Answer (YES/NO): NO